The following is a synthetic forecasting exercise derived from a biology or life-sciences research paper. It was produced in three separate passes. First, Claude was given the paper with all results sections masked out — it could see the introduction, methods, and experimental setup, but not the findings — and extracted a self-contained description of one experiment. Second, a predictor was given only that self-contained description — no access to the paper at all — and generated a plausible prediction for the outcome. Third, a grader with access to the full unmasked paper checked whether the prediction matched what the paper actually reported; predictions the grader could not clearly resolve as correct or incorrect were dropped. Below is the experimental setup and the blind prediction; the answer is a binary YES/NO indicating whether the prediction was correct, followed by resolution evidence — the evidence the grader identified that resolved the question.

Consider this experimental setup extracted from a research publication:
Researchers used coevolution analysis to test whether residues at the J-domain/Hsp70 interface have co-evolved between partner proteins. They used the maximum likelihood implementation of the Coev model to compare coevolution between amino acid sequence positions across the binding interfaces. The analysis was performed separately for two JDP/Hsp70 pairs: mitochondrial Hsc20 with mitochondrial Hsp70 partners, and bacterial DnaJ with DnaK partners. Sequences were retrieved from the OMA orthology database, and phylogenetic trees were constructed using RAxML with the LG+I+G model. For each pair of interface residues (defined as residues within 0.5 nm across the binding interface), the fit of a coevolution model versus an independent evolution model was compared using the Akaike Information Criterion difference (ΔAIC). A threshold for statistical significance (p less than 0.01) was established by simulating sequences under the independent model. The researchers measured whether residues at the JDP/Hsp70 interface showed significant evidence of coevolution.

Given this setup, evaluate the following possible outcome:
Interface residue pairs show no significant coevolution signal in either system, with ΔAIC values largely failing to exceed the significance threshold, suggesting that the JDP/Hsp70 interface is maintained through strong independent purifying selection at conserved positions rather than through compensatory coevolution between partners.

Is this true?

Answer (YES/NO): NO